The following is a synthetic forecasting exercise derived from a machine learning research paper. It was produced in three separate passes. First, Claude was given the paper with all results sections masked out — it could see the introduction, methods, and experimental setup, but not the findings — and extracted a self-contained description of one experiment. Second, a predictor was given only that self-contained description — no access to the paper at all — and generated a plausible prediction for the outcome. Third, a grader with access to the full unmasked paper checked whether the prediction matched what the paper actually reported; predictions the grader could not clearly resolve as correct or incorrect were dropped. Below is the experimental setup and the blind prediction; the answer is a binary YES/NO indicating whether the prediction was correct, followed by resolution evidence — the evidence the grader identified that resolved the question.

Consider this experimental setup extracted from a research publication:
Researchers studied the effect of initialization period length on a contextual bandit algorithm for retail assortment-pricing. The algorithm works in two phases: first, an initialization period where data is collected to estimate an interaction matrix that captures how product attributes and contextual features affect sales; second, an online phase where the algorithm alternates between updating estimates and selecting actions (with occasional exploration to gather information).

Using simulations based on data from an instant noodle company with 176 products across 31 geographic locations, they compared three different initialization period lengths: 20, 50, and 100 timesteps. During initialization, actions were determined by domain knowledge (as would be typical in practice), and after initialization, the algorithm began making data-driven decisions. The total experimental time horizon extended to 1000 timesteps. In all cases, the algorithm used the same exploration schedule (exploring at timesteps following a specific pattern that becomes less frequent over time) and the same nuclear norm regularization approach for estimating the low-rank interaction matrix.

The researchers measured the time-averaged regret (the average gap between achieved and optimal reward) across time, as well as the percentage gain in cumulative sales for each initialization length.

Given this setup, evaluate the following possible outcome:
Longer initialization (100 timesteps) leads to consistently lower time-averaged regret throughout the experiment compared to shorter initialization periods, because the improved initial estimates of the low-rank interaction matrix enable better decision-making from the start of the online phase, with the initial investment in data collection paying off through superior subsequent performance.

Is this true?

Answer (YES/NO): NO